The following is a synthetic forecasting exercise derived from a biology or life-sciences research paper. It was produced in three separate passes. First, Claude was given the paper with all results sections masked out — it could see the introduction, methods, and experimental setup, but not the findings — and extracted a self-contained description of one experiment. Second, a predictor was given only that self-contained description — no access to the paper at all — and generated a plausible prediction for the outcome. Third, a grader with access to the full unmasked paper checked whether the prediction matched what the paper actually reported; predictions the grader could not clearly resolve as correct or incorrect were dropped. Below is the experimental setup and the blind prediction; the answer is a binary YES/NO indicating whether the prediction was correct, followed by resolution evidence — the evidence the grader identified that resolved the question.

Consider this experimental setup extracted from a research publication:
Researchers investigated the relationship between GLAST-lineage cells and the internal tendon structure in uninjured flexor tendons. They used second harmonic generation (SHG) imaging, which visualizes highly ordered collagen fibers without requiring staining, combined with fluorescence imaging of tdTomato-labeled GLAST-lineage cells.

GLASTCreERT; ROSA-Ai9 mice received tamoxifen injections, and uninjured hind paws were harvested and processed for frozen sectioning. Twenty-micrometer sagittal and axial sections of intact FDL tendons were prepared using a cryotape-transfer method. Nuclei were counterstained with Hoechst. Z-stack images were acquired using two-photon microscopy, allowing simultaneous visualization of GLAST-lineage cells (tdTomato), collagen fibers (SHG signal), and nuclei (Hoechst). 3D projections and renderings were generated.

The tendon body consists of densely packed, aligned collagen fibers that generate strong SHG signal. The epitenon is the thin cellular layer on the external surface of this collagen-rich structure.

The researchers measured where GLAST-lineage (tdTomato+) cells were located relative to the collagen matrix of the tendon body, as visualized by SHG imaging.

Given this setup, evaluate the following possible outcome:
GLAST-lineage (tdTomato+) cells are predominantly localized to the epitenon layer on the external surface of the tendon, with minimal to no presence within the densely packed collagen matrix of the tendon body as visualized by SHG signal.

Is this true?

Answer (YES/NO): YES